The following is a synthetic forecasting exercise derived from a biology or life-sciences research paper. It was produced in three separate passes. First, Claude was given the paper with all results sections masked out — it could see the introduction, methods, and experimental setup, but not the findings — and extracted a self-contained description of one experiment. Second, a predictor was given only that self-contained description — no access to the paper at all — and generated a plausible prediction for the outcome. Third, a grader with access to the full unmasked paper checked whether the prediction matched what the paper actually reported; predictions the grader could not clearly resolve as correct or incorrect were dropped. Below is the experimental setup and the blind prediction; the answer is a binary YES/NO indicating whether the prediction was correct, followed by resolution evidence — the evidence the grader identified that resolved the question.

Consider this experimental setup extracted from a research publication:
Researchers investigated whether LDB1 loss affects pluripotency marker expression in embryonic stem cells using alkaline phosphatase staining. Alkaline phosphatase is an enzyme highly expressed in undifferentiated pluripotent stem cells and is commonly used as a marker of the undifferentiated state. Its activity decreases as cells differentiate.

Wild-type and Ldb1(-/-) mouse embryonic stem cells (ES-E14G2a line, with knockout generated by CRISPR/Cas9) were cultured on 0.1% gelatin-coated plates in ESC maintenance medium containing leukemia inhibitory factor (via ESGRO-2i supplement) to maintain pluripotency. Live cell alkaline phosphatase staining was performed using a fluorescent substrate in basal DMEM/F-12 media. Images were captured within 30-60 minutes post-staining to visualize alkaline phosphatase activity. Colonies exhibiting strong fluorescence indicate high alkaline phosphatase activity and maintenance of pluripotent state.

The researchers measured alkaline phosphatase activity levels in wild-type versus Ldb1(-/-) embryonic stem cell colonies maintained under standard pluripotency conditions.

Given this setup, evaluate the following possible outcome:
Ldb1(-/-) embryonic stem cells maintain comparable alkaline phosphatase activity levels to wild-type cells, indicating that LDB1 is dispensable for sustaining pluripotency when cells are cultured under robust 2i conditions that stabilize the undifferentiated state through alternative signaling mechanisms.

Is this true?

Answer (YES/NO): NO